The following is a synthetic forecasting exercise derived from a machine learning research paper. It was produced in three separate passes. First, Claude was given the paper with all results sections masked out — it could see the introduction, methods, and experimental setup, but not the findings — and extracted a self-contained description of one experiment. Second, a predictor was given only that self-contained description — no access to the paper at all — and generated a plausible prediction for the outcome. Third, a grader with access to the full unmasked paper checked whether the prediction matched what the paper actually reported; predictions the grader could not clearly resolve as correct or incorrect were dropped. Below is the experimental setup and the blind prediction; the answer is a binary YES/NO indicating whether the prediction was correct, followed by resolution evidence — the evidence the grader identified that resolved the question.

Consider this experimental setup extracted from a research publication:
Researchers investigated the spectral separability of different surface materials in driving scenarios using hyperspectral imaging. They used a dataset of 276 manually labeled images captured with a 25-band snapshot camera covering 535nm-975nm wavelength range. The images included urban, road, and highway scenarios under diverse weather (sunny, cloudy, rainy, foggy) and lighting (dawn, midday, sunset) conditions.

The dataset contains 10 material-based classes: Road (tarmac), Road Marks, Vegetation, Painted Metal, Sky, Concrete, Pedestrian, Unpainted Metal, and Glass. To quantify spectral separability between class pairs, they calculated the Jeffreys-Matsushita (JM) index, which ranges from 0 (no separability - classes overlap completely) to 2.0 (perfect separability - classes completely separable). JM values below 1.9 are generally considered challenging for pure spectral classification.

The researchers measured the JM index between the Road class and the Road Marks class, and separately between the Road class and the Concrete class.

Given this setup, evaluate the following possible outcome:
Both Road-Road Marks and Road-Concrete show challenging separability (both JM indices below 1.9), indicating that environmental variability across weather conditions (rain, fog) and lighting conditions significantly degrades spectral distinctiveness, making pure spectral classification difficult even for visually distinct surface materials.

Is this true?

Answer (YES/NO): NO